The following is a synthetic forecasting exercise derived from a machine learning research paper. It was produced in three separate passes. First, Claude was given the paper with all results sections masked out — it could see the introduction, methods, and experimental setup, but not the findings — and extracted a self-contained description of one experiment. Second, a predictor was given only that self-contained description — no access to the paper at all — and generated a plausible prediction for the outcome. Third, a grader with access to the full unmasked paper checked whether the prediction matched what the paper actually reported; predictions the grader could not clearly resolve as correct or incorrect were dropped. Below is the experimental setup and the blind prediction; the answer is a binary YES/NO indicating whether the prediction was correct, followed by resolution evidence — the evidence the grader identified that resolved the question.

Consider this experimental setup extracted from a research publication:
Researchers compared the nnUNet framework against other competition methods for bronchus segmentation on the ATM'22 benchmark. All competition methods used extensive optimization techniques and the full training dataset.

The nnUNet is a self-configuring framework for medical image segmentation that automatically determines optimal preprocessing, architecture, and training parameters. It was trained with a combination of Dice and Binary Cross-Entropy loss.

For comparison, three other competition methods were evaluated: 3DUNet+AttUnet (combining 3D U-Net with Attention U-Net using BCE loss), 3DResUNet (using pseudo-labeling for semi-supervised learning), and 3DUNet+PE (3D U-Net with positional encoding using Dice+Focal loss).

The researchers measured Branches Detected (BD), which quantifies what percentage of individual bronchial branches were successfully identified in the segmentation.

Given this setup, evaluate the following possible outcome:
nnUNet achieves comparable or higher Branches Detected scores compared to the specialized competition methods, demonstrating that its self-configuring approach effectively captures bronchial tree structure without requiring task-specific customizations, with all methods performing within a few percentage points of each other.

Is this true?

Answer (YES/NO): NO